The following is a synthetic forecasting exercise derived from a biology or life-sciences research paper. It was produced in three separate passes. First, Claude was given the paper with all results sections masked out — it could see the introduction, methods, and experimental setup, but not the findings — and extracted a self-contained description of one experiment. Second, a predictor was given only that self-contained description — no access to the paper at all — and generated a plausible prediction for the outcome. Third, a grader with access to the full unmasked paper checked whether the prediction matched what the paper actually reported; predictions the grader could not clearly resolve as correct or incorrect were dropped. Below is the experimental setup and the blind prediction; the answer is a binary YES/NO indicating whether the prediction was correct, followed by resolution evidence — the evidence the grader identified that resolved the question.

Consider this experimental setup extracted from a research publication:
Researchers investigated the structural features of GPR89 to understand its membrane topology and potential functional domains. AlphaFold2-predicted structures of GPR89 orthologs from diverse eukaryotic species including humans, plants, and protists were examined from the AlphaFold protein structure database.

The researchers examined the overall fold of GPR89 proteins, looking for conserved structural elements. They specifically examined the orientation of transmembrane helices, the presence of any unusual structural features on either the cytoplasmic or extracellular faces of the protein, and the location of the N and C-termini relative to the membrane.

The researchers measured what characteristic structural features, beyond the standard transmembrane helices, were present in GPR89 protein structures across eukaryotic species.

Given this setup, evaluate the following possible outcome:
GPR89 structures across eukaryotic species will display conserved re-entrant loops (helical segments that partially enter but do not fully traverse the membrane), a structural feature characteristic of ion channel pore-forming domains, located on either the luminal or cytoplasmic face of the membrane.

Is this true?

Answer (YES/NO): NO